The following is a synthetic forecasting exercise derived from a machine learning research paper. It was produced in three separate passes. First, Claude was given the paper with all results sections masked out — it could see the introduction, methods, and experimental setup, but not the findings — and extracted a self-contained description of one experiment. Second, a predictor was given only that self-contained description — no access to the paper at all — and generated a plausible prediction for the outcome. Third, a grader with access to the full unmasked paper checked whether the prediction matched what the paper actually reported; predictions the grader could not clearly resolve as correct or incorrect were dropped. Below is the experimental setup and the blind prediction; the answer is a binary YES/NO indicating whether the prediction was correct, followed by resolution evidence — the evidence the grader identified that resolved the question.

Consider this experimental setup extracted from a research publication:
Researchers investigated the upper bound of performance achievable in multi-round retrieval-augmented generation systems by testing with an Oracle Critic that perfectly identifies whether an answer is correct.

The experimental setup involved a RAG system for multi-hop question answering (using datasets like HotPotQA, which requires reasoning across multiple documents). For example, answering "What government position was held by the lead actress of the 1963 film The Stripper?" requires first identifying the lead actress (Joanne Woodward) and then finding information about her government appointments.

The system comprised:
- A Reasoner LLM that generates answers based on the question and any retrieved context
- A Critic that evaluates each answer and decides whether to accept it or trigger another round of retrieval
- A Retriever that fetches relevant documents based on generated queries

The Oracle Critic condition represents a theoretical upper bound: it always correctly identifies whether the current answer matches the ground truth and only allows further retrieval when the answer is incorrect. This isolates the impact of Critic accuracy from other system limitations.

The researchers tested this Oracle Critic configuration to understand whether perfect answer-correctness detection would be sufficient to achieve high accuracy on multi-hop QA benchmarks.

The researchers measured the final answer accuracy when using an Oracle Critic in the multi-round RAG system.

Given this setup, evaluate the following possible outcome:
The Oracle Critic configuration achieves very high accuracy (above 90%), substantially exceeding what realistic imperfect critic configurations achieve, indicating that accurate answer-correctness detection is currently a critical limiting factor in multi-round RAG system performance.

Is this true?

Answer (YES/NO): NO